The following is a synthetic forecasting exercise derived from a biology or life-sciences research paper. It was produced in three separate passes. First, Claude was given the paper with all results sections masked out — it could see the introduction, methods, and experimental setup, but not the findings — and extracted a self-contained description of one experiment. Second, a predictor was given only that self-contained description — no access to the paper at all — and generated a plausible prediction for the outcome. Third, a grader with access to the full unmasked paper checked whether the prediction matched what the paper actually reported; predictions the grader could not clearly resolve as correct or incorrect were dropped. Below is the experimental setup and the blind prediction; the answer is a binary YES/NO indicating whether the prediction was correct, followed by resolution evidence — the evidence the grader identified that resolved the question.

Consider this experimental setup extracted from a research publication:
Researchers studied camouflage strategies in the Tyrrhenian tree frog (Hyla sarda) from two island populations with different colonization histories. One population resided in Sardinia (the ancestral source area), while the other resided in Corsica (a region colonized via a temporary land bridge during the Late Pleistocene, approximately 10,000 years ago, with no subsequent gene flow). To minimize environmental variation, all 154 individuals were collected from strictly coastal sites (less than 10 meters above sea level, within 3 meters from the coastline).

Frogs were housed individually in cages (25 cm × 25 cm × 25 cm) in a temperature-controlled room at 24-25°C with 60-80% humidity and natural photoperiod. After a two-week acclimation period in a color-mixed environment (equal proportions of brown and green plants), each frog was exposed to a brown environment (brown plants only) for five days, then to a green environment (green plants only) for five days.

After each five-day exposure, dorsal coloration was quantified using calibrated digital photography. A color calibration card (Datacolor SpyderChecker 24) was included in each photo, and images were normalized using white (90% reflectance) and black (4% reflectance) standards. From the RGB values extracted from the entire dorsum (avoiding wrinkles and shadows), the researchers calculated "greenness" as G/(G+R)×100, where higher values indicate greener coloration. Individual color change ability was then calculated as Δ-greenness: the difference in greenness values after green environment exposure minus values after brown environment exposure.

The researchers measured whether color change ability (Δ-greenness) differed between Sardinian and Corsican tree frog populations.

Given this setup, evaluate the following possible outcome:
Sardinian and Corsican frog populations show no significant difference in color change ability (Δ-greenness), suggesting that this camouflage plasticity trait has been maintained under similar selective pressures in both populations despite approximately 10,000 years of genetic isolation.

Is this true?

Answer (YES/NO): YES